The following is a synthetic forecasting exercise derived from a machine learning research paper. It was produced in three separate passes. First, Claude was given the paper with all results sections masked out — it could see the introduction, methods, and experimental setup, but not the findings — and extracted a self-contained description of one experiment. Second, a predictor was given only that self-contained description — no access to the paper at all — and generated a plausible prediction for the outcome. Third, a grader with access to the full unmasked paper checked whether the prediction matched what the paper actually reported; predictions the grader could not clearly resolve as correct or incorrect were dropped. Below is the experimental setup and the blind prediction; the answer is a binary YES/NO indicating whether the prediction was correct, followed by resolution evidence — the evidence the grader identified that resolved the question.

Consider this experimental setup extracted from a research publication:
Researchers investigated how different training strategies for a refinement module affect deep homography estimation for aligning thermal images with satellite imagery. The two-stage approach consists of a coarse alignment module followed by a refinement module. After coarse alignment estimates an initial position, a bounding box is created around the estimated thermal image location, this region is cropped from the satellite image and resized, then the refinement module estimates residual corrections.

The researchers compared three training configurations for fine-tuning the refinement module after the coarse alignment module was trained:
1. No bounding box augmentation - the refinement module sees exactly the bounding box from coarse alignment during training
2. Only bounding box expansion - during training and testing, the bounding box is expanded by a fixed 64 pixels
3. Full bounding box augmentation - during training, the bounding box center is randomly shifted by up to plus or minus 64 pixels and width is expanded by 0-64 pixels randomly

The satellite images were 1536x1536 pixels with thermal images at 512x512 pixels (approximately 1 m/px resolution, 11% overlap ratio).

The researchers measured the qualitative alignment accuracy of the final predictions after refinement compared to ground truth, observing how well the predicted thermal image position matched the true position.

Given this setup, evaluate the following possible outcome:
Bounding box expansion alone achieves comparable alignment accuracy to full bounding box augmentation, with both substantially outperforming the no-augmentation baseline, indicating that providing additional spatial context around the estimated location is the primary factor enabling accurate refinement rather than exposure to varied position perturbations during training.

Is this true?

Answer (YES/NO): NO